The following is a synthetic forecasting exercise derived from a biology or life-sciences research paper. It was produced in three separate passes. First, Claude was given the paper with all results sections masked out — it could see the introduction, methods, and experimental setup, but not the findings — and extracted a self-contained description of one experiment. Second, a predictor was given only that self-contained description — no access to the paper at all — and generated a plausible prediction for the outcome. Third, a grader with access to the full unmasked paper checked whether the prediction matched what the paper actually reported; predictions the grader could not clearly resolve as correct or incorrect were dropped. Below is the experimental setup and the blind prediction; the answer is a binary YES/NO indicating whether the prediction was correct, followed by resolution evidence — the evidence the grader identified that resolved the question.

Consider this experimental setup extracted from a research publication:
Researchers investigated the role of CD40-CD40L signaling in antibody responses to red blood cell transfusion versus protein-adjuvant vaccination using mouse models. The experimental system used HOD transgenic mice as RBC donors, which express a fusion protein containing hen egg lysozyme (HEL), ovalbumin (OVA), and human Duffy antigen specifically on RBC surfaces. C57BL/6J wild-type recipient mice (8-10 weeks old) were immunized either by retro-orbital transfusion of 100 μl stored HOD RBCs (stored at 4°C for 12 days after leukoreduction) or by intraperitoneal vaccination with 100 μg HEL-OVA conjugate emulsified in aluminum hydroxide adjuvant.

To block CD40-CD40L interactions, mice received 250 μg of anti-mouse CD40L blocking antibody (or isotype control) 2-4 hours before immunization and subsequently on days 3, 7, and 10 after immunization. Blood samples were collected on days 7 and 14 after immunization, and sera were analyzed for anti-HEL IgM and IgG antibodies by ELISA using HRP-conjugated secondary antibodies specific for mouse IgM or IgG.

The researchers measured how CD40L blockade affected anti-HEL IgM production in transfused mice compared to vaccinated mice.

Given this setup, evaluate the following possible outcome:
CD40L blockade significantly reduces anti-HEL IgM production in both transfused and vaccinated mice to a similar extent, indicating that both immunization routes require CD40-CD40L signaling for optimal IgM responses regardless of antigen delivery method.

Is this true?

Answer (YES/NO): NO